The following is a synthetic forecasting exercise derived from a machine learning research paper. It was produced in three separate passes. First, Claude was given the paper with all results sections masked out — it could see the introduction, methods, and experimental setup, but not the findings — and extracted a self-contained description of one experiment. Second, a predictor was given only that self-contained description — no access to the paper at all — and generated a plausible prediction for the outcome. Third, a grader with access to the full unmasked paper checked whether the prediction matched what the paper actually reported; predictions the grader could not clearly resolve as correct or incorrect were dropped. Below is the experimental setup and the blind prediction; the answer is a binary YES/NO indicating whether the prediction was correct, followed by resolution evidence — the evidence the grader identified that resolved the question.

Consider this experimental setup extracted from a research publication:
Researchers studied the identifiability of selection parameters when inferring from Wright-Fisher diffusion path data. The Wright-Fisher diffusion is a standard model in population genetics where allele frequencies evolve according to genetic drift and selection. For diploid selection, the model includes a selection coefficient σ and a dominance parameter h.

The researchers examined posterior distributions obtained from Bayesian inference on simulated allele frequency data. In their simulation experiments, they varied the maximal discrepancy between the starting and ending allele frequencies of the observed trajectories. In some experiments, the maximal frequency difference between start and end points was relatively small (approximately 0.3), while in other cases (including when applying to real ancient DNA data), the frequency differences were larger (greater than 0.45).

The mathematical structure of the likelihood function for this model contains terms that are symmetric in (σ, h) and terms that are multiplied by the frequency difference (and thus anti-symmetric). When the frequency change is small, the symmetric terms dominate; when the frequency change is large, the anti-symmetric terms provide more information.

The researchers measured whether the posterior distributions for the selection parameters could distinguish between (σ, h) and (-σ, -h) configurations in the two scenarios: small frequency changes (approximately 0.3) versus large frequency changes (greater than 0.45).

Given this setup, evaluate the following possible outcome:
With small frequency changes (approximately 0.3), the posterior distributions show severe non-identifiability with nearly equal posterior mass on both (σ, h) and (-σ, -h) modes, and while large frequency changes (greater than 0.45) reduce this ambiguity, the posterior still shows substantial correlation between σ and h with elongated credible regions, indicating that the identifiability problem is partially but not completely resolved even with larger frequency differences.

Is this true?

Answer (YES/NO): NO